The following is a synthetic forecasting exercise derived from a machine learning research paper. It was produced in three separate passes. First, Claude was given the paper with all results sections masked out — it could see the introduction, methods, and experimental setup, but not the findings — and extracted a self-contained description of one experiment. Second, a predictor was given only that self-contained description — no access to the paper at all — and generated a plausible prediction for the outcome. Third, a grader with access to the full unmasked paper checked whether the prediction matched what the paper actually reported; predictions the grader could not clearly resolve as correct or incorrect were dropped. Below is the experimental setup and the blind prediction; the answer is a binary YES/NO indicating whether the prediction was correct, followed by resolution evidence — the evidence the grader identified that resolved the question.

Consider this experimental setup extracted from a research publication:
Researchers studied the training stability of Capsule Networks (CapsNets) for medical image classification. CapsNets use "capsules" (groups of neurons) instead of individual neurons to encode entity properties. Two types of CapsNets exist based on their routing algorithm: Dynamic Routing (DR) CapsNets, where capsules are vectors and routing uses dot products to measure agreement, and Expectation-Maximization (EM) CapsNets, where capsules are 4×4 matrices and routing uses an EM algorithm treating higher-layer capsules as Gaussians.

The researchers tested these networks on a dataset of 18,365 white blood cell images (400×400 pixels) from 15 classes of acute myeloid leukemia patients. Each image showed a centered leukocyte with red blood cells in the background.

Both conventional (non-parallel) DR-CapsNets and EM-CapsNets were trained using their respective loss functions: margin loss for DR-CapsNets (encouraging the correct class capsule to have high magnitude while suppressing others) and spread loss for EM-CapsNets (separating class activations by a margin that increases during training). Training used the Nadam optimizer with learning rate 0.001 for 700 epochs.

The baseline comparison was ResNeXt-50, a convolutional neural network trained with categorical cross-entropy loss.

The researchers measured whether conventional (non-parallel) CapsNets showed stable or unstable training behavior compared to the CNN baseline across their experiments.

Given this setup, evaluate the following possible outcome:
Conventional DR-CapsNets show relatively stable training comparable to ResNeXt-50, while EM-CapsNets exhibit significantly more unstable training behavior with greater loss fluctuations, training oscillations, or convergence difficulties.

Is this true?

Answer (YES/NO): NO